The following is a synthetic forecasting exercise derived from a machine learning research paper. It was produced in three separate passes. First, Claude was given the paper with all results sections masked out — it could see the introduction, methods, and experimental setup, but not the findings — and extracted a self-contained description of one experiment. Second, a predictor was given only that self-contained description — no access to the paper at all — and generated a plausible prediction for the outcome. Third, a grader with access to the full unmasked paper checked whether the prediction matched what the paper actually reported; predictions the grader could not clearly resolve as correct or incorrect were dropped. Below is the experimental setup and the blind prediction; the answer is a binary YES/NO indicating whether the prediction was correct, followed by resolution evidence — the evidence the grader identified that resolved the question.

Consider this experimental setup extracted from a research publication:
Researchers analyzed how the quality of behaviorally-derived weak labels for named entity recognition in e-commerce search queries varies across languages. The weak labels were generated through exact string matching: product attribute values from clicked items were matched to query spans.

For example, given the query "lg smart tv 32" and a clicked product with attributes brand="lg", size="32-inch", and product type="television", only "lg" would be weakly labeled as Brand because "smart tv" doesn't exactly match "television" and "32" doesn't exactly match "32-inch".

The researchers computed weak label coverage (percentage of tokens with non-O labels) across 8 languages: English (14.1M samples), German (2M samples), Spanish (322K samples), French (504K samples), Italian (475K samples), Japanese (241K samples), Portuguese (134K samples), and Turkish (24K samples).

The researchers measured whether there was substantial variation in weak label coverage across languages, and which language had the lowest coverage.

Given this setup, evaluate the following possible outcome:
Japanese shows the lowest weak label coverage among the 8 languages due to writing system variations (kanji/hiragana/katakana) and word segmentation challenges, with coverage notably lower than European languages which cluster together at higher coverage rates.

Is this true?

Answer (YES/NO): YES